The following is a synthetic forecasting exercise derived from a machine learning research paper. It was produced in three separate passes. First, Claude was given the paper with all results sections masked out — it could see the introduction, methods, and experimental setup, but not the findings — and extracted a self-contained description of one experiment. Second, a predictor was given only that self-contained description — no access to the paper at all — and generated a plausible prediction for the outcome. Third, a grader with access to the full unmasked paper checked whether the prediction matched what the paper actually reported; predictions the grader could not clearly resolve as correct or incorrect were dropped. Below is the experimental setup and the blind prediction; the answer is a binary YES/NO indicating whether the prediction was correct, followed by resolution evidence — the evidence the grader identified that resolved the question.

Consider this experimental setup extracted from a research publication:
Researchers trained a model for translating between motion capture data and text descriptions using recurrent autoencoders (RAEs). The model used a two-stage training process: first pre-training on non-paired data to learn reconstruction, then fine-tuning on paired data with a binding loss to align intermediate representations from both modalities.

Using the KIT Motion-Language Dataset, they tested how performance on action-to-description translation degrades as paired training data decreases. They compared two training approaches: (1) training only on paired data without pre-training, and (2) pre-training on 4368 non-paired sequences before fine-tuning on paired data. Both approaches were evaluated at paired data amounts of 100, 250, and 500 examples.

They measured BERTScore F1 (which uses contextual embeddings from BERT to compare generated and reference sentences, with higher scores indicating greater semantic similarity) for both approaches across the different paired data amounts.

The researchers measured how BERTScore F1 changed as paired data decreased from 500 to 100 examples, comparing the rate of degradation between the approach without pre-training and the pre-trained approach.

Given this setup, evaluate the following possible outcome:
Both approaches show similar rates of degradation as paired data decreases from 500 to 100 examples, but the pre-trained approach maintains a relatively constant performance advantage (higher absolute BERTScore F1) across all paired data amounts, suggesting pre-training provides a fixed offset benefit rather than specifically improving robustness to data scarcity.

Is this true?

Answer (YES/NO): YES